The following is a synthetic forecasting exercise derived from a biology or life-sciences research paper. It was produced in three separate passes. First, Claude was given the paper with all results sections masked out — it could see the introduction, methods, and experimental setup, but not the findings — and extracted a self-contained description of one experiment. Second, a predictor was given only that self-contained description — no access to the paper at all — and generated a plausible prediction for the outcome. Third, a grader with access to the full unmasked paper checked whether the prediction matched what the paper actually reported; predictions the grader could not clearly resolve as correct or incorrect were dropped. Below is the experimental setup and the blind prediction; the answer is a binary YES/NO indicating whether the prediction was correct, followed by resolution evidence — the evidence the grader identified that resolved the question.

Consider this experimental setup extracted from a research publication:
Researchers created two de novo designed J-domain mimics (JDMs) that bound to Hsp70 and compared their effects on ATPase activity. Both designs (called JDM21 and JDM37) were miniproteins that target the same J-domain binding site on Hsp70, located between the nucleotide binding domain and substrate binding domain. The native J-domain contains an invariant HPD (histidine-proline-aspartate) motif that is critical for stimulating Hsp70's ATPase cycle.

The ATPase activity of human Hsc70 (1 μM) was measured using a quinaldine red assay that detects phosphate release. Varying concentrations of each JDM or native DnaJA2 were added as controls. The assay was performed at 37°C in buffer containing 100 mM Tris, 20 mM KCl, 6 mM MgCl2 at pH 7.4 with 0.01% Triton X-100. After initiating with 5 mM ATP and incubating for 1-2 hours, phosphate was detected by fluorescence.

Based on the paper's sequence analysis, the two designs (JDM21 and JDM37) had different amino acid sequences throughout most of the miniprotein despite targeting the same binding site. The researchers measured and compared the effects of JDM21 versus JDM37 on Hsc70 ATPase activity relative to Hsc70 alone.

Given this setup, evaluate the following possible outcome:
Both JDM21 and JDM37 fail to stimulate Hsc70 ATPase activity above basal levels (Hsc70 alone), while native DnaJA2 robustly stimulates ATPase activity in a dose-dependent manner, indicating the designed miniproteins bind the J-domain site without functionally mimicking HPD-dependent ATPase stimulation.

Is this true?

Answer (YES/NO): NO